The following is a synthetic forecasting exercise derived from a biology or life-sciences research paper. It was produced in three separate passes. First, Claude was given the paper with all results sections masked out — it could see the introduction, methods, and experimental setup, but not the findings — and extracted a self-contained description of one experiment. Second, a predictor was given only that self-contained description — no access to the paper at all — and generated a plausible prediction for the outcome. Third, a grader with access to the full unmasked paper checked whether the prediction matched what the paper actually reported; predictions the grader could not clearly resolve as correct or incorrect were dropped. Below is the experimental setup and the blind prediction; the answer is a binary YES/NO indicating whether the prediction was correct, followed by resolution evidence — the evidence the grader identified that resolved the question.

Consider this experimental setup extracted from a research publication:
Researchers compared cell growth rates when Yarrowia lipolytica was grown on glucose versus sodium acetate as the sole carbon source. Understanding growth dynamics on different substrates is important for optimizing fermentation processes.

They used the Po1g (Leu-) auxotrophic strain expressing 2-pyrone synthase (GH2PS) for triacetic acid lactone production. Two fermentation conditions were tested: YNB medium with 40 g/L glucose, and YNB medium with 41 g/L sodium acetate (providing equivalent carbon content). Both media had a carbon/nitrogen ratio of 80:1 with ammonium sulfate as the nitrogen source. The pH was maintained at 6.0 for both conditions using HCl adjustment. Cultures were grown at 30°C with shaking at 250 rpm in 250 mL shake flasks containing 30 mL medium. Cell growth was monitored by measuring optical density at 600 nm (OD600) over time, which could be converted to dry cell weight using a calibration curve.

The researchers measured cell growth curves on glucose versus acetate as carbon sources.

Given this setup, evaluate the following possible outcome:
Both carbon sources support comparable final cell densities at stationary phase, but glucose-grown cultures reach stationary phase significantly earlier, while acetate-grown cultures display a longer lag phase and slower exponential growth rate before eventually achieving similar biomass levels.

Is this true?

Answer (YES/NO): NO